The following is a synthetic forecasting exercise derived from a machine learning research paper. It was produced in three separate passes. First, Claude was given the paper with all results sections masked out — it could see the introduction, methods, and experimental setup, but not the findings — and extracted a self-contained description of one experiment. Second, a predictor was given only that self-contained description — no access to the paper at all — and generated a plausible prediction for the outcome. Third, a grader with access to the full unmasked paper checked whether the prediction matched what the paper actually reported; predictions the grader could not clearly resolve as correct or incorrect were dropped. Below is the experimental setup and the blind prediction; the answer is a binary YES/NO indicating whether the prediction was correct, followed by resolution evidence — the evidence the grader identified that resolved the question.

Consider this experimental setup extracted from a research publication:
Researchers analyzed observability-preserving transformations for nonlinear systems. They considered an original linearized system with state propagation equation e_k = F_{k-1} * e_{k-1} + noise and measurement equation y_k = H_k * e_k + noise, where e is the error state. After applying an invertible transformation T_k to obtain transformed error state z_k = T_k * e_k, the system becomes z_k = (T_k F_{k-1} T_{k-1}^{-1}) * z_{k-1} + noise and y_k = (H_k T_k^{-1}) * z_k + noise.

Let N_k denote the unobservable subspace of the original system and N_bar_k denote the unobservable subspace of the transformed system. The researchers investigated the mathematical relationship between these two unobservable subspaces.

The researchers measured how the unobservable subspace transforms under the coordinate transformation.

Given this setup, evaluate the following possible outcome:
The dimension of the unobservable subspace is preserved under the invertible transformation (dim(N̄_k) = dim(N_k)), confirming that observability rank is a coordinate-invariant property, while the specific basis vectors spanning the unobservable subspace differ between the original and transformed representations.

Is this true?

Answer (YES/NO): NO